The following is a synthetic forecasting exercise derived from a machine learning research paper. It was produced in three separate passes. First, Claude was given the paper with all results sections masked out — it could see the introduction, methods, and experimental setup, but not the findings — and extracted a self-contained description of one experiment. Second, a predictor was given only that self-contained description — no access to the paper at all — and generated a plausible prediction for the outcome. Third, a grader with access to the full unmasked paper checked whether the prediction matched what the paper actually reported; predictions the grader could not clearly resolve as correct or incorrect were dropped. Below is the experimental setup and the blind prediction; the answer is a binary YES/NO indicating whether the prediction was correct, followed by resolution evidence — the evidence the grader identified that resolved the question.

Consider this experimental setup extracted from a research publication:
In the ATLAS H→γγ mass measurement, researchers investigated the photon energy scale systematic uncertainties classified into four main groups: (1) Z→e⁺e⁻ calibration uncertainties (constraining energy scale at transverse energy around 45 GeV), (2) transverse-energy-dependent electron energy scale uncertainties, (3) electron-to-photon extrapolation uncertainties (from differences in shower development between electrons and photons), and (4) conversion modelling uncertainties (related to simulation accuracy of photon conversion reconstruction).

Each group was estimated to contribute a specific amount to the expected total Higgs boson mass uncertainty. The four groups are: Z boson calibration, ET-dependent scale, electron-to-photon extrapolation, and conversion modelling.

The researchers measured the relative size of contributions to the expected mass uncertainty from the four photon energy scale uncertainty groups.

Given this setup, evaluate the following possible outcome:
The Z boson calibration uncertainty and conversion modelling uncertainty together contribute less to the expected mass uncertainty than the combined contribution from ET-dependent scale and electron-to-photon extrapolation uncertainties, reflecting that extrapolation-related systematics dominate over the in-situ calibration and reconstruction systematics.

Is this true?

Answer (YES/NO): NO